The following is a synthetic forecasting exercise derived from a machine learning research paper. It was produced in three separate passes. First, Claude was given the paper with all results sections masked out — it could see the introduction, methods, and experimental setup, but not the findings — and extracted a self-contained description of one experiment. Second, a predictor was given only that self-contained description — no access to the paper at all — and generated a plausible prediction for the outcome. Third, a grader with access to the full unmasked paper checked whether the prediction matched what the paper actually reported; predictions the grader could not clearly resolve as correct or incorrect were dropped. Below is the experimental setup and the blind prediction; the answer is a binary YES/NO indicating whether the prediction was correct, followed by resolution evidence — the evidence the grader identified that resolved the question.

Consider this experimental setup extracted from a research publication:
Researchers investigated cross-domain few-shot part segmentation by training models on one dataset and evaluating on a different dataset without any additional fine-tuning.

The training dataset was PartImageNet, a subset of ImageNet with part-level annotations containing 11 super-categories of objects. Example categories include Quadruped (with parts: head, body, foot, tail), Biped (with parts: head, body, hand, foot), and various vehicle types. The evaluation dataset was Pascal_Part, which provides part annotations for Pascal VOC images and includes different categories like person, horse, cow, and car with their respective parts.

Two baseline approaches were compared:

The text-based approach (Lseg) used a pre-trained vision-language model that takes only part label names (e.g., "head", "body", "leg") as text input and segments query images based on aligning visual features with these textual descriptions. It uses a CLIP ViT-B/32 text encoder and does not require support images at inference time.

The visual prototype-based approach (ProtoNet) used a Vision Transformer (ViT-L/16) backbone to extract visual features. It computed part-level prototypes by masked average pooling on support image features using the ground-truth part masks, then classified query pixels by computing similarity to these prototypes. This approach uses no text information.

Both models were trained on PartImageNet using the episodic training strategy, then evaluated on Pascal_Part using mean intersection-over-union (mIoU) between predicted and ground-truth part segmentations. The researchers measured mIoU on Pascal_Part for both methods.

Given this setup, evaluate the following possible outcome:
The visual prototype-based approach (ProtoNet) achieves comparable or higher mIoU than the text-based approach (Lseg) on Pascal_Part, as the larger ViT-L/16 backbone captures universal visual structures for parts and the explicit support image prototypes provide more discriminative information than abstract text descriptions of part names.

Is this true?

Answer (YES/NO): YES